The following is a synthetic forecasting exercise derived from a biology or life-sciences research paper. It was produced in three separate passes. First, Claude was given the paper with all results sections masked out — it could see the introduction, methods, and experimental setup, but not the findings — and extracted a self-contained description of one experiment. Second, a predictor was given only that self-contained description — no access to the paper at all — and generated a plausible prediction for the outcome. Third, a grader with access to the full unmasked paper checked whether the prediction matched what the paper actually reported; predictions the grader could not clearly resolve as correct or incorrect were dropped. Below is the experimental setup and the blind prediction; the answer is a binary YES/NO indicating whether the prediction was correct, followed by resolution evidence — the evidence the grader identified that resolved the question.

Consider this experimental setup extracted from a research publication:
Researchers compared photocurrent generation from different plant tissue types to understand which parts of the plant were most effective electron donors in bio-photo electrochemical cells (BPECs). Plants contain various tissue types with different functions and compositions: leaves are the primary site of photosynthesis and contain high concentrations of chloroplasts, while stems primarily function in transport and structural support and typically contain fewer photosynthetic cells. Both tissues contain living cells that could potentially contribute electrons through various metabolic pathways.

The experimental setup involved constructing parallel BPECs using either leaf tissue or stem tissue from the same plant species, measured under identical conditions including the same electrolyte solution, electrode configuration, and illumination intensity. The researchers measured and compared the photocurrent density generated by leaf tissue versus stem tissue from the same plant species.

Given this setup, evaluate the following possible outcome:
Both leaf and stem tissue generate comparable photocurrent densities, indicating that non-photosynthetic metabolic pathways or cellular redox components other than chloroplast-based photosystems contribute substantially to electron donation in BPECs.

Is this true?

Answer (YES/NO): NO